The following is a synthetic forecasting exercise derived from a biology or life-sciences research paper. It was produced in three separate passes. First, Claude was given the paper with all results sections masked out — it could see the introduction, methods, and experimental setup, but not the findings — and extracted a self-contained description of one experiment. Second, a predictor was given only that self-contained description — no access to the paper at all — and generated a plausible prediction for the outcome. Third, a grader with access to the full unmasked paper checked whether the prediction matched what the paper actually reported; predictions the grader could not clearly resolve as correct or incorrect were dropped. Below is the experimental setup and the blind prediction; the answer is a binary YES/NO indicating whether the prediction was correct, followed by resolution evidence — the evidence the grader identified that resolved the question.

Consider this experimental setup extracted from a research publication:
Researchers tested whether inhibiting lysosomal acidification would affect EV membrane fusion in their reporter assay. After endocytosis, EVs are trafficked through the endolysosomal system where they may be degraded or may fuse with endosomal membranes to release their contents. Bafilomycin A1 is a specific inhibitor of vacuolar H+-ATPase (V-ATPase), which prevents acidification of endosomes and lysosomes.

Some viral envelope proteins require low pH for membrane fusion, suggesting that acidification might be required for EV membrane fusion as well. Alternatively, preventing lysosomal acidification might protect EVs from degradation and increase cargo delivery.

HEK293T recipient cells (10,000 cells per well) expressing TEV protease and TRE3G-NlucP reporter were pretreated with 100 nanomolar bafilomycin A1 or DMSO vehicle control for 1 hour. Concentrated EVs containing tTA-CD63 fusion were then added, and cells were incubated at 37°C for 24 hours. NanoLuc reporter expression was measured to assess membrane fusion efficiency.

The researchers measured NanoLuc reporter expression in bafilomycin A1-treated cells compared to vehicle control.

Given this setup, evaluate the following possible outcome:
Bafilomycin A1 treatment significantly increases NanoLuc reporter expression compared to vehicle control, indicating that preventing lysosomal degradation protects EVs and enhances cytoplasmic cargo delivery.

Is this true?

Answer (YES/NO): NO